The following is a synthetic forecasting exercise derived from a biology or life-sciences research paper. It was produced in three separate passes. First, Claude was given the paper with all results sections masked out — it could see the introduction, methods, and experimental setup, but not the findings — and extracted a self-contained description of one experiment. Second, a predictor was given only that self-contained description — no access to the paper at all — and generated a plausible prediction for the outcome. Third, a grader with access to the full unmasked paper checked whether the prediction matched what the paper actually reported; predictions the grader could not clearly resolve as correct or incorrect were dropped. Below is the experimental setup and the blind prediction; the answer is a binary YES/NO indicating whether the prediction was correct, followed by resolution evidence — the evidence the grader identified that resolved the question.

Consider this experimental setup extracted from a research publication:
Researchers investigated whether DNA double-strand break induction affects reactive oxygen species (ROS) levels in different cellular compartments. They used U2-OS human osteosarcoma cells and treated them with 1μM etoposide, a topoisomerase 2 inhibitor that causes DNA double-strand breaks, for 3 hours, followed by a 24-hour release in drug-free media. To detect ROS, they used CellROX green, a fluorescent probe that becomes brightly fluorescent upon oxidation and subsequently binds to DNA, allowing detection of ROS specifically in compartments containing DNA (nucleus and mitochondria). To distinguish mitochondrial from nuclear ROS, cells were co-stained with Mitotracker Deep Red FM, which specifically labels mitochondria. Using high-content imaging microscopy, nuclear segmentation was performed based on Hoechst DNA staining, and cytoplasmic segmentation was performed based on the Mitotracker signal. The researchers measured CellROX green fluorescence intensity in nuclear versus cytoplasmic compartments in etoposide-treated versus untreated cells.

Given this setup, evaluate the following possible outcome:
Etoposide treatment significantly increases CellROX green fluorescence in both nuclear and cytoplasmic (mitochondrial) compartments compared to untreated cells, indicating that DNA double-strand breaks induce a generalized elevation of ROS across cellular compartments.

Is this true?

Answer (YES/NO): YES